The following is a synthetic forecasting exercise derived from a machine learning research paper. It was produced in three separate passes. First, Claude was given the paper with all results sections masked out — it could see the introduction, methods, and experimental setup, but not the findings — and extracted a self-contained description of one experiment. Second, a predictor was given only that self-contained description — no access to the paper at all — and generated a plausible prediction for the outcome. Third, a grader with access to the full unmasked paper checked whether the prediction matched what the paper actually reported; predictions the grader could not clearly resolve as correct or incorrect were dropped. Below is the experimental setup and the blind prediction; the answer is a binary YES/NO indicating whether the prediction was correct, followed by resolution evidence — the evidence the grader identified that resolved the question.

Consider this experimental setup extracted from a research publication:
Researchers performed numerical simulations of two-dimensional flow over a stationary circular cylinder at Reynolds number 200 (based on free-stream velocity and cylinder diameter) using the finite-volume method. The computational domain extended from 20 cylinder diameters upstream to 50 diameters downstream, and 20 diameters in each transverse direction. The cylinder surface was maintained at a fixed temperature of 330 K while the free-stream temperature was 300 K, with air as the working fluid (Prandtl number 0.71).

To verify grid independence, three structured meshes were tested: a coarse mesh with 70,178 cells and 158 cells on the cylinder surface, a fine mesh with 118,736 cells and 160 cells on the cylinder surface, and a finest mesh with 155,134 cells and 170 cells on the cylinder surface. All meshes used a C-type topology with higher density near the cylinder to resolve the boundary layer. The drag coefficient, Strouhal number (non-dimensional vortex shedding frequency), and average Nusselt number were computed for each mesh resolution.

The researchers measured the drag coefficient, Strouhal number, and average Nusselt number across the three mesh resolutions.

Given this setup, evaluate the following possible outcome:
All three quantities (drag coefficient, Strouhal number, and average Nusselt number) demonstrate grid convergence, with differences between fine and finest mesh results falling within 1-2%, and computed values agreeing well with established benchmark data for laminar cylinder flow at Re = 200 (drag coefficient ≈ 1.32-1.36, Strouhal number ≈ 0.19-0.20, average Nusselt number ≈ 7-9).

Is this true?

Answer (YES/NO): YES